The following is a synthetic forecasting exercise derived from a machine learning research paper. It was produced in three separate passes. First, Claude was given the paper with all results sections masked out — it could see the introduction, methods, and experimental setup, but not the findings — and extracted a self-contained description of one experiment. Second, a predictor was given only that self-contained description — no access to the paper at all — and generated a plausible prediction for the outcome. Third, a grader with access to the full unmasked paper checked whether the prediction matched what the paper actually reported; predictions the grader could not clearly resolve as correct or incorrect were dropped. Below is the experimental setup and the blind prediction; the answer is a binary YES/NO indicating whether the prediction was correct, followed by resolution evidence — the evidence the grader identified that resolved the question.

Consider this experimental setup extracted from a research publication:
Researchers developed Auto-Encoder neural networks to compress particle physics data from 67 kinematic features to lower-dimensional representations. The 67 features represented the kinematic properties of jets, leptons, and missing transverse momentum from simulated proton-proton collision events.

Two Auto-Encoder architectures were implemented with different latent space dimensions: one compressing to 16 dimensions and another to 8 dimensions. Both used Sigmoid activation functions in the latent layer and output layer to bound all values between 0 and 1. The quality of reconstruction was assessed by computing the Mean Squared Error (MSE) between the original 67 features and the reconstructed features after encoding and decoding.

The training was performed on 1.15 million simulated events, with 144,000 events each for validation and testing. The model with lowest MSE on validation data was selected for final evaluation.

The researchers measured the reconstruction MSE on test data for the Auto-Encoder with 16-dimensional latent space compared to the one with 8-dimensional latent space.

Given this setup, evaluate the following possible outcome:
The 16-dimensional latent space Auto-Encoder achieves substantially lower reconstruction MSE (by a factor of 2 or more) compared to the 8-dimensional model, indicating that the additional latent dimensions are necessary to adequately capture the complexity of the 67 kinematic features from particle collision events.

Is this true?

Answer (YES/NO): YES